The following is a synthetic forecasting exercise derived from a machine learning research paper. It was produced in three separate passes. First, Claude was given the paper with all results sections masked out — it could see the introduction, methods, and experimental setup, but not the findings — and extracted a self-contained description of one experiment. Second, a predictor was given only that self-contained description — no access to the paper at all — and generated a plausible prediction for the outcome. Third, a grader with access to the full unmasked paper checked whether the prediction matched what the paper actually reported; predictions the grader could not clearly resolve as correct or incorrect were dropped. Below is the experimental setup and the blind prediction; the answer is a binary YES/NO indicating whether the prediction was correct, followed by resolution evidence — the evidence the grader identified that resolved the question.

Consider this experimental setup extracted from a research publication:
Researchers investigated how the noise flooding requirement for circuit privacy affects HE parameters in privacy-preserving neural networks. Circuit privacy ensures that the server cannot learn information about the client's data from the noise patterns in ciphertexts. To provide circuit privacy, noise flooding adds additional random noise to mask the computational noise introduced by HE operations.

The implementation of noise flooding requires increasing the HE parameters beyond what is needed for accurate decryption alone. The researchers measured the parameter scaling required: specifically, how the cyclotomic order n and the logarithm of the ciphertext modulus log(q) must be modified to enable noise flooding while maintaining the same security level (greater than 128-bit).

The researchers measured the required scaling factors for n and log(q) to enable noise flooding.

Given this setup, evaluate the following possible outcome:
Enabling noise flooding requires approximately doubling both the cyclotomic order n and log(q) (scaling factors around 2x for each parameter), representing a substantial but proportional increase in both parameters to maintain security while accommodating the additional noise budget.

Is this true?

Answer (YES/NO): NO